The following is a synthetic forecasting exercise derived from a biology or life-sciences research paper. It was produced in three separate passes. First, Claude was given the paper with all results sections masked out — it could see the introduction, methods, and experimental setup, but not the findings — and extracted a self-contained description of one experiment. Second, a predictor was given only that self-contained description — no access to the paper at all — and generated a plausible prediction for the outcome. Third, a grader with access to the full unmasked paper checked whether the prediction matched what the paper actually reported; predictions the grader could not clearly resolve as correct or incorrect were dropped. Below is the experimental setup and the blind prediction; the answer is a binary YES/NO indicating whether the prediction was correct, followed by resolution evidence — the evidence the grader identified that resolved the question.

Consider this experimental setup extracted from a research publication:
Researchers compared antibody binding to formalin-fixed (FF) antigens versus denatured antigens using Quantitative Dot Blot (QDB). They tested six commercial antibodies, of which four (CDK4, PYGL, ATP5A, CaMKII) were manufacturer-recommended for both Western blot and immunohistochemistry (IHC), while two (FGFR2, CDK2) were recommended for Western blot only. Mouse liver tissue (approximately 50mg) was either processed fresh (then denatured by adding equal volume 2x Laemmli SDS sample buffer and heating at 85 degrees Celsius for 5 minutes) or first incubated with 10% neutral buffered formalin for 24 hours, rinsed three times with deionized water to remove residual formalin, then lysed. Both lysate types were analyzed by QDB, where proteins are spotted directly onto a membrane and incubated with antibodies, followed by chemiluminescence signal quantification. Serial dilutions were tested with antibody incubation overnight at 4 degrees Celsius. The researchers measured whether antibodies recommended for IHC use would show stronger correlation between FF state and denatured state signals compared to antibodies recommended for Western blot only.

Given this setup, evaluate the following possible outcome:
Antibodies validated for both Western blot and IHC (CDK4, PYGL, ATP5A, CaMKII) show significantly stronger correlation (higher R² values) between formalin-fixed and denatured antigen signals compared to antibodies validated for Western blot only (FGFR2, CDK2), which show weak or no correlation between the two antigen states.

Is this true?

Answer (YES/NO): NO